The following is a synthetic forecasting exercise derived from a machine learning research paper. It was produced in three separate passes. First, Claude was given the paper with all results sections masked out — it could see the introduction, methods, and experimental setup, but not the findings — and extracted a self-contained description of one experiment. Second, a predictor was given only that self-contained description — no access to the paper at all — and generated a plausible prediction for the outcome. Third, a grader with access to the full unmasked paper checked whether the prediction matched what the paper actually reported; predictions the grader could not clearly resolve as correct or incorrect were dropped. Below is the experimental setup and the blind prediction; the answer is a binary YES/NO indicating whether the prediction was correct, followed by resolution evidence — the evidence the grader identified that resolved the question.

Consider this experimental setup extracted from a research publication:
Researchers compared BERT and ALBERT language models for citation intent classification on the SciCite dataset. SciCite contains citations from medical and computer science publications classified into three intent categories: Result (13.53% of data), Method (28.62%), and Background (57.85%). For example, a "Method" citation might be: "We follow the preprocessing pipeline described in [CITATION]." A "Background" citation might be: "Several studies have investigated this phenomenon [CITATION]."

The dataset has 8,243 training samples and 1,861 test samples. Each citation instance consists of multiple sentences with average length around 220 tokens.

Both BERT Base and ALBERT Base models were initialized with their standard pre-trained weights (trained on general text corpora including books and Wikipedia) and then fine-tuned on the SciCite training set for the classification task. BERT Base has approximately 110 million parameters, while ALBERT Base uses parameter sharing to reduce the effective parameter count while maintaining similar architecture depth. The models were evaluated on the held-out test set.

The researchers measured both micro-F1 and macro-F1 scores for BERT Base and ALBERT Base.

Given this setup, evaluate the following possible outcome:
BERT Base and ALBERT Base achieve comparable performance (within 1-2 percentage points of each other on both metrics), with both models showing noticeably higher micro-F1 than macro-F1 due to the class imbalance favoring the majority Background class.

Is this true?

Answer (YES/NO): NO